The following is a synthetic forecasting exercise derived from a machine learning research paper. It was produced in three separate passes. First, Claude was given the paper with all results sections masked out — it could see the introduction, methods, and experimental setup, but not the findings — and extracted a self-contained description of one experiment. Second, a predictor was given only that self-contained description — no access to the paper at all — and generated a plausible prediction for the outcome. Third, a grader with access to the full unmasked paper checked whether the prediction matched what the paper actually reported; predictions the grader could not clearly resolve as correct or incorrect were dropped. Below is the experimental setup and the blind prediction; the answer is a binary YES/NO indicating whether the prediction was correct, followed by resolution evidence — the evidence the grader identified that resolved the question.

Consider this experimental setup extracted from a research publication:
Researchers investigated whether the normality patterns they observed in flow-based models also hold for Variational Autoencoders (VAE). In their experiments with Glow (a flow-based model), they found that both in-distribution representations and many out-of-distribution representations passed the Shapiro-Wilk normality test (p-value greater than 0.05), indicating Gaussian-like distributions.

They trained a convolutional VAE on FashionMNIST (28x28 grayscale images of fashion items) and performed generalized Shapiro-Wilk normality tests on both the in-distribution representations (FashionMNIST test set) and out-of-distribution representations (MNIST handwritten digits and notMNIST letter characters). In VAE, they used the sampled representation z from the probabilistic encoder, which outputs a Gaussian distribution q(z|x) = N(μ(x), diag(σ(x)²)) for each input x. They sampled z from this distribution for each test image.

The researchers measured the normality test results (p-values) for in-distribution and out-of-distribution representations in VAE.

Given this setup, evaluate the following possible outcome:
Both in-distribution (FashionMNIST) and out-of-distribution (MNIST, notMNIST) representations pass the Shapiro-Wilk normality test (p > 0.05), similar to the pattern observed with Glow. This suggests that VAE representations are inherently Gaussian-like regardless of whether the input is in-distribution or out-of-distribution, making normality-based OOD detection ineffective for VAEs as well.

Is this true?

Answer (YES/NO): NO